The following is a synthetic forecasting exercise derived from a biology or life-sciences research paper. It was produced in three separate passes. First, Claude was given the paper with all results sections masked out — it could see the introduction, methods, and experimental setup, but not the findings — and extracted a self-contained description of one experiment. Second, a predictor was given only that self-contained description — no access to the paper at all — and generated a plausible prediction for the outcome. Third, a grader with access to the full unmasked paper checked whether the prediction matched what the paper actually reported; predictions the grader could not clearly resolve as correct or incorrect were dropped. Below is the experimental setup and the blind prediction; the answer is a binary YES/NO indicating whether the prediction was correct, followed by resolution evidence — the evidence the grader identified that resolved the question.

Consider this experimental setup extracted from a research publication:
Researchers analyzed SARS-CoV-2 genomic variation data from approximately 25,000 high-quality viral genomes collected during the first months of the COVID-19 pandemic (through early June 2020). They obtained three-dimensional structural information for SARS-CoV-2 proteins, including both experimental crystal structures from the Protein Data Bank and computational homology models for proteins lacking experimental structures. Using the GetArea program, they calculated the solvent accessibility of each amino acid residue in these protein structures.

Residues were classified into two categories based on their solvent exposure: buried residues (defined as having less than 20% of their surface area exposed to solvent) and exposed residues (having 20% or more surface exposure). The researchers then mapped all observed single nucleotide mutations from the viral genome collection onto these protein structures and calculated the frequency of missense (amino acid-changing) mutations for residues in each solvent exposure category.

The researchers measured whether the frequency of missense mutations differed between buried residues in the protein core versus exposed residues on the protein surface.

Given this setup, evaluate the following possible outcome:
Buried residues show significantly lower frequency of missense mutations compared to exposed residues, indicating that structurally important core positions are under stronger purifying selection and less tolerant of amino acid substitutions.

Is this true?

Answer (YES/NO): YES